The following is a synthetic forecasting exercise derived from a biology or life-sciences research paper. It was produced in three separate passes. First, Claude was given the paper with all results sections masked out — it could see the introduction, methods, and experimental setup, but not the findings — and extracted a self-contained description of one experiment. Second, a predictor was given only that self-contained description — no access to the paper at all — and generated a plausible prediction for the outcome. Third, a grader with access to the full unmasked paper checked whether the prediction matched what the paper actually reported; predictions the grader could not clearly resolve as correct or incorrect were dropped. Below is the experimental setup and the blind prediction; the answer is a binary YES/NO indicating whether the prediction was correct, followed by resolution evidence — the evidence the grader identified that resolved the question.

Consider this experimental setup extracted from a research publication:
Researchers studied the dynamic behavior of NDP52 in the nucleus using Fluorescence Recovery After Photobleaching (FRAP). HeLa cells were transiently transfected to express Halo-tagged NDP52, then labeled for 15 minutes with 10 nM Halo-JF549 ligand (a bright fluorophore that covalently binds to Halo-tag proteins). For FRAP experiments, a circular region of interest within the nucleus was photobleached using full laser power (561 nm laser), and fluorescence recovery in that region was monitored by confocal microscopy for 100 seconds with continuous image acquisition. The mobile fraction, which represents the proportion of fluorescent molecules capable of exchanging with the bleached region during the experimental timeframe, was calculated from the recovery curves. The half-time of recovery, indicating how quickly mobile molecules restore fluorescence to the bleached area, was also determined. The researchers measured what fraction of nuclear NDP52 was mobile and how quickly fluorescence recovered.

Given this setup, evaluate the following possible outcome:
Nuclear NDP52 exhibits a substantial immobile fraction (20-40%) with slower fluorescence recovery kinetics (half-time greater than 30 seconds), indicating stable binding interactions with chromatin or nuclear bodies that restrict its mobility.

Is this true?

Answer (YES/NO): NO